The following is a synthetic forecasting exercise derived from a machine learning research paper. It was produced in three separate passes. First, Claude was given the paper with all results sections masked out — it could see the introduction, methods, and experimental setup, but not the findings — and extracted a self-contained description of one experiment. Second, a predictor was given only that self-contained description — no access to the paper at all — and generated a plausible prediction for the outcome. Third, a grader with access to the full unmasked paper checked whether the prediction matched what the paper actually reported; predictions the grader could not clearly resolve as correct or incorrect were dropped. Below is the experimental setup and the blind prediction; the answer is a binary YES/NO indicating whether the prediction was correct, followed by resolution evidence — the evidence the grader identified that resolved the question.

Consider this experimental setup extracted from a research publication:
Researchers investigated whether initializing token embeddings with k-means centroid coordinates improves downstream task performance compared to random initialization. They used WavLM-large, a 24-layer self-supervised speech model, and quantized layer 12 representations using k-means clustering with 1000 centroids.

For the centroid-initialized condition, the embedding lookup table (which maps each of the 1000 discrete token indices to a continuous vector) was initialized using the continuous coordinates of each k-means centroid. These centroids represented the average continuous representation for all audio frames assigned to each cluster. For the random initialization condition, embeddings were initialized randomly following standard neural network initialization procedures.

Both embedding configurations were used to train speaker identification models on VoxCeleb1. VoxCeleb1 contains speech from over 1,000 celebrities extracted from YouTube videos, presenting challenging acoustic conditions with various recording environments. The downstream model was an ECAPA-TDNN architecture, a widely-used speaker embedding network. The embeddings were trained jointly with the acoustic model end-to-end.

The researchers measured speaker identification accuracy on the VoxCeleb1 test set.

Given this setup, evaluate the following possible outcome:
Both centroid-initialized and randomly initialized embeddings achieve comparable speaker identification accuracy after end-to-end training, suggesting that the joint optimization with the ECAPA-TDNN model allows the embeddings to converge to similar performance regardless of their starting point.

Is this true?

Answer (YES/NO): NO